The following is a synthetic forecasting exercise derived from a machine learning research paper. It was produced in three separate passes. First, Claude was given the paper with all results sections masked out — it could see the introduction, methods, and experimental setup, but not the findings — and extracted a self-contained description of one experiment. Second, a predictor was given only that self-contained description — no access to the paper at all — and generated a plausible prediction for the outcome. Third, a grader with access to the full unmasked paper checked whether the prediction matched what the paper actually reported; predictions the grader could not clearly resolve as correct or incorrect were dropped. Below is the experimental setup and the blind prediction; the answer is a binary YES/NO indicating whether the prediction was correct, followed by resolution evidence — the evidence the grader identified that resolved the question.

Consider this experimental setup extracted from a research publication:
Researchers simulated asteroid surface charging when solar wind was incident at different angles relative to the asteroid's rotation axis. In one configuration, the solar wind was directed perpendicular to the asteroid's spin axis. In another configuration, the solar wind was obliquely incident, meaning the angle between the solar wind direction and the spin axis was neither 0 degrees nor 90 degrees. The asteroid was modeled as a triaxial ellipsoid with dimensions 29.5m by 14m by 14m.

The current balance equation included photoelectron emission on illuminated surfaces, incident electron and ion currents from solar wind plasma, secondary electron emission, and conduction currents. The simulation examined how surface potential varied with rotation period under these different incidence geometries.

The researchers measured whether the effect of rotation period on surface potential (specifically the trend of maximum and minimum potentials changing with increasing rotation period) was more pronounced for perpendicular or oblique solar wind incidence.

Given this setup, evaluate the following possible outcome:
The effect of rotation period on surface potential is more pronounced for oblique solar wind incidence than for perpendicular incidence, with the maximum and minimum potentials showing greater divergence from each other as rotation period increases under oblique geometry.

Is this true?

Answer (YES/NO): YES